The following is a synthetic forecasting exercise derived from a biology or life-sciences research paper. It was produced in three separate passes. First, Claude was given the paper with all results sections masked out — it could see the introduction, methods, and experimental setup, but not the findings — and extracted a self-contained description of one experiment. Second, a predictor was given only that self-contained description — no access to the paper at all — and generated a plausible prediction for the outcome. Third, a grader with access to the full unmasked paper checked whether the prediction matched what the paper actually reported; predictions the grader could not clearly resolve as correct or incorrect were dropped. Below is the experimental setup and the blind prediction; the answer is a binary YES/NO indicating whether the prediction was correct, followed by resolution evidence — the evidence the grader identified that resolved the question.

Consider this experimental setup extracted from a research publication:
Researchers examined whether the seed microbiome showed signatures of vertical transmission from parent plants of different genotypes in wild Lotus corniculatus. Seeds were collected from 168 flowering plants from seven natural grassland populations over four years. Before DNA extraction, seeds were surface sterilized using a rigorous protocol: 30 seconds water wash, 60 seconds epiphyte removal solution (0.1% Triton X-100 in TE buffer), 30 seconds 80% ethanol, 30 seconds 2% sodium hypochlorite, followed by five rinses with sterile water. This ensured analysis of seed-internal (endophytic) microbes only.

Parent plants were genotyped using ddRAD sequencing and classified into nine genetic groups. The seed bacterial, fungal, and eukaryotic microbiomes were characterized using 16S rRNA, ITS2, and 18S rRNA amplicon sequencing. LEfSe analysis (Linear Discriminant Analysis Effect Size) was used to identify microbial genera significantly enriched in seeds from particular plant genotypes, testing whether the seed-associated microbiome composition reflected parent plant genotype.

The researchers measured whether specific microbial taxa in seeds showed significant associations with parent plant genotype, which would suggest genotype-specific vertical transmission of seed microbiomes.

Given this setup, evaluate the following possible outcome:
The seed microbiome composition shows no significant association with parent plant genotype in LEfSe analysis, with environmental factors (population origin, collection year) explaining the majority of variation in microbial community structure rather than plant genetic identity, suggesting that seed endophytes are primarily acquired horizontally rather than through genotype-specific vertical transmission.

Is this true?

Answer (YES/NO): NO